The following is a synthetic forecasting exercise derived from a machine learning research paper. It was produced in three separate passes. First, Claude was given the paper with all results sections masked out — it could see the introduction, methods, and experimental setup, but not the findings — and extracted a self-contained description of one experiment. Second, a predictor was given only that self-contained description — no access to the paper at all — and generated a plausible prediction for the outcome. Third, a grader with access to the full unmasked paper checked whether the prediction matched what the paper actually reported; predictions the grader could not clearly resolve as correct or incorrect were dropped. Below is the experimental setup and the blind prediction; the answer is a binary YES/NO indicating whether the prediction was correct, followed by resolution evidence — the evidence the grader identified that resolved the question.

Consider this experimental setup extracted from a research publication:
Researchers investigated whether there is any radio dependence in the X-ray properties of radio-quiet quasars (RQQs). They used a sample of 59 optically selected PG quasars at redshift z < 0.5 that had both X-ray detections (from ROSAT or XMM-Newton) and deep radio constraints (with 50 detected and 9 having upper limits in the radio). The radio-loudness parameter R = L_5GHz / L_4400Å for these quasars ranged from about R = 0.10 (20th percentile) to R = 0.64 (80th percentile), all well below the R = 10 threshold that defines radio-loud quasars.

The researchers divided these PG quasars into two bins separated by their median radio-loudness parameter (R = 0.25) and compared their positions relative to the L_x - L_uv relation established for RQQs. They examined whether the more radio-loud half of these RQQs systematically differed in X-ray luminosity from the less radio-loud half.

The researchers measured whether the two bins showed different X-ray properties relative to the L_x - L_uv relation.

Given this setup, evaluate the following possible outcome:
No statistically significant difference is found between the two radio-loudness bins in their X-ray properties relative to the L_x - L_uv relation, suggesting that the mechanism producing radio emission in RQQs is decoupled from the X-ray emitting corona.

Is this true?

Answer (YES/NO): YES